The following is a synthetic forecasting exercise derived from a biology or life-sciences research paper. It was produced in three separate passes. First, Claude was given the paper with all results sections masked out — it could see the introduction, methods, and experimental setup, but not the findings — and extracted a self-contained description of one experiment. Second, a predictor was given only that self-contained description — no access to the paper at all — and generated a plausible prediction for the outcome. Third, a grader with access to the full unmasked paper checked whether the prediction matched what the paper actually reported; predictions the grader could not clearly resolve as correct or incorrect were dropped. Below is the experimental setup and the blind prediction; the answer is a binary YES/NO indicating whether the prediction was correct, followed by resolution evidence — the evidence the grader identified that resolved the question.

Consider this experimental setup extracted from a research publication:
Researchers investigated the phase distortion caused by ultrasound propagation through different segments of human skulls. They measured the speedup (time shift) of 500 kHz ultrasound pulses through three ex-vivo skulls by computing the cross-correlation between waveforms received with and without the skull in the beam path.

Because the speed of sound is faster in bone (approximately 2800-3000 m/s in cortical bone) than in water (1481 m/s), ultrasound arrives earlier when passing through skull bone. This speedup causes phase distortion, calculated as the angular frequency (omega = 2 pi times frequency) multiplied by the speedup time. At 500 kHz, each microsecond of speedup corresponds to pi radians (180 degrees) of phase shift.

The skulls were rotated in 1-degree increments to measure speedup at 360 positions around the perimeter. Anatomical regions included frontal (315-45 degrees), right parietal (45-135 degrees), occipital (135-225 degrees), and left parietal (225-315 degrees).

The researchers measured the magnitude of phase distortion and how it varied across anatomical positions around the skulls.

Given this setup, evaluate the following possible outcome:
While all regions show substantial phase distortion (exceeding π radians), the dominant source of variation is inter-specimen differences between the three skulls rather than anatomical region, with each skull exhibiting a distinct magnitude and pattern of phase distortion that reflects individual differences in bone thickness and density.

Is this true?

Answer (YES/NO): NO